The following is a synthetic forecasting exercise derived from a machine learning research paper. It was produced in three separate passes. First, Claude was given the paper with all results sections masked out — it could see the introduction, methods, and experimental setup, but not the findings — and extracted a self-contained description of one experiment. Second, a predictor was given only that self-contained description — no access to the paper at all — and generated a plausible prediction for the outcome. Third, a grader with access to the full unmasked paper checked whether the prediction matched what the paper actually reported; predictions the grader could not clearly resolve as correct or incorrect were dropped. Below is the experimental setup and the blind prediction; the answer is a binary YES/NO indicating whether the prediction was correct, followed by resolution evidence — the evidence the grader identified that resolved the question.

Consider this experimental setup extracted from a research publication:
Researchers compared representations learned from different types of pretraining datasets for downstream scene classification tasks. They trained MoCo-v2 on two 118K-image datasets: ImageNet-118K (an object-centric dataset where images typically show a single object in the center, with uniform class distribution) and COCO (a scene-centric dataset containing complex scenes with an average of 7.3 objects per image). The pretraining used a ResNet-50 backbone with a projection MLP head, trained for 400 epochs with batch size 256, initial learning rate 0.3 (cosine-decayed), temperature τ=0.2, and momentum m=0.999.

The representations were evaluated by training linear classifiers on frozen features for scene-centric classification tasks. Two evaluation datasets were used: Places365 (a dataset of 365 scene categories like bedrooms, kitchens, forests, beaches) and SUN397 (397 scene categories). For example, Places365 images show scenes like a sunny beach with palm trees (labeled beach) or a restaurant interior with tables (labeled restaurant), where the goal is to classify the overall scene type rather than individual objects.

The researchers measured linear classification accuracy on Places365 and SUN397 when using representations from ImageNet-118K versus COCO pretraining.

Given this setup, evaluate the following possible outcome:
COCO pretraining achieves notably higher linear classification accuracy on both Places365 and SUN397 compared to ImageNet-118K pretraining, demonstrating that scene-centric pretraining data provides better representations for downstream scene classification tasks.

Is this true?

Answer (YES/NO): YES